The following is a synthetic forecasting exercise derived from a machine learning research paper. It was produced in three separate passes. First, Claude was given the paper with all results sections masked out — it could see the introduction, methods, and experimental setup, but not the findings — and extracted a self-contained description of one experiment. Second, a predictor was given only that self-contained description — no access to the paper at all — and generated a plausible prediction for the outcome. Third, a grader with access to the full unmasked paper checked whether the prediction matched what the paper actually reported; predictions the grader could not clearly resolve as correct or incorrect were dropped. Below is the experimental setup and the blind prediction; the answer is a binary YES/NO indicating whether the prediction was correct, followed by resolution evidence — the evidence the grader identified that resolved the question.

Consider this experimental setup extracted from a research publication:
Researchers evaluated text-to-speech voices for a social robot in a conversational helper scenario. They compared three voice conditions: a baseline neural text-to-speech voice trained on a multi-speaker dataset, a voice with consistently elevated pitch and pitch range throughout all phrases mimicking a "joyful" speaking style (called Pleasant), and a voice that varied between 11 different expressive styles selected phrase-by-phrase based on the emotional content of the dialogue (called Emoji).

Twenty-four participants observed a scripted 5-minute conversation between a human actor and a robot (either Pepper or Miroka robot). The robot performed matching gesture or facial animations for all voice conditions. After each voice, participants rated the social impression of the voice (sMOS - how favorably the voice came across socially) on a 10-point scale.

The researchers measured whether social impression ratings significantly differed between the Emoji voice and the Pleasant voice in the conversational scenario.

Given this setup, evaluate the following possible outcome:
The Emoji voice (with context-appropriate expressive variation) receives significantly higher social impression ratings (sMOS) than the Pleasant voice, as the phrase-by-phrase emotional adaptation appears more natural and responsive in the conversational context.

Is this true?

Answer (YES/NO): NO